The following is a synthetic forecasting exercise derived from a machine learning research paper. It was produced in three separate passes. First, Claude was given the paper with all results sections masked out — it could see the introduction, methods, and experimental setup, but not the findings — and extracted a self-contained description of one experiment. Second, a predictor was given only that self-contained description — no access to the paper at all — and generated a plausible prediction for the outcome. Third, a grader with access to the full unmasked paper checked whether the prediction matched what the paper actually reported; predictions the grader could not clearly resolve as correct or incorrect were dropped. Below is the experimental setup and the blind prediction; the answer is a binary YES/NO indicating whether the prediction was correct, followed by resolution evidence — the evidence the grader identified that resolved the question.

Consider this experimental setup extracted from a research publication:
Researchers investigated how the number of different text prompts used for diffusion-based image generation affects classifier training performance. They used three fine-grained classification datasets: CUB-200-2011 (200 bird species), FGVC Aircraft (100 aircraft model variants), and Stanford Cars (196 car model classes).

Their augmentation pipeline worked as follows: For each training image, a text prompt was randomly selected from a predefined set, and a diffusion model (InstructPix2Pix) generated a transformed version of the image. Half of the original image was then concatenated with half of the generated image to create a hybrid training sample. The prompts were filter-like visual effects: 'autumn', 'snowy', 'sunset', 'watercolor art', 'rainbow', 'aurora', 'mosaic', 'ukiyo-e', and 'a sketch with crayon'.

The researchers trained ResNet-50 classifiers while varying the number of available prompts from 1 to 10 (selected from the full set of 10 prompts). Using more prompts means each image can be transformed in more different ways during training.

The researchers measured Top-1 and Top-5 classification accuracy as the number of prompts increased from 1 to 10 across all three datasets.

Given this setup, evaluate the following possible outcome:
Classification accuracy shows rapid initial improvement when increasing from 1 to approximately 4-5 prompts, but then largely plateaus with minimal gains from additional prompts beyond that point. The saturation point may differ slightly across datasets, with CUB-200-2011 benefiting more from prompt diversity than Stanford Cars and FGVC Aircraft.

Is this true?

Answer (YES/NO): NO